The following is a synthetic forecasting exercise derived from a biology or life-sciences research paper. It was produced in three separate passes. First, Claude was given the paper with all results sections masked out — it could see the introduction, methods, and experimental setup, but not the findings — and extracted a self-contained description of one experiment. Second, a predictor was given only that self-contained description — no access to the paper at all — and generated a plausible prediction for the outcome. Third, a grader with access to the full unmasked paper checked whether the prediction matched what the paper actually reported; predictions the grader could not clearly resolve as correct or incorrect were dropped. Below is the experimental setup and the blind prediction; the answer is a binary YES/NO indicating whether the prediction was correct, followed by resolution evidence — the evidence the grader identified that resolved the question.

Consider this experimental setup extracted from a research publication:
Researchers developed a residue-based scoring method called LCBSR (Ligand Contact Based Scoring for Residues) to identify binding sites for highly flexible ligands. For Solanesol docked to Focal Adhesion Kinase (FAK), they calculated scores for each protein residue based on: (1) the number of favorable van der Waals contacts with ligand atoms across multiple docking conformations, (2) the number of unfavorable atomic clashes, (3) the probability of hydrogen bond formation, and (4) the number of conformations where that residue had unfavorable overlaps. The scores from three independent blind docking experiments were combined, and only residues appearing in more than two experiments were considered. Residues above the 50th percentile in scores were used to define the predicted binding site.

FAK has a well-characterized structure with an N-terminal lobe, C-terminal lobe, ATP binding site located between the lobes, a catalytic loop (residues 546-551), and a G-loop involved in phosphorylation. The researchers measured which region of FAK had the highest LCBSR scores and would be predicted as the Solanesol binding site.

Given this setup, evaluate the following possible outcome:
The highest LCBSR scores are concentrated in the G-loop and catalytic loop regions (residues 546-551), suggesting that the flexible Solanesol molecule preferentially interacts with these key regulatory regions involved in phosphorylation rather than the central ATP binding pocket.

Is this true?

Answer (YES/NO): NO